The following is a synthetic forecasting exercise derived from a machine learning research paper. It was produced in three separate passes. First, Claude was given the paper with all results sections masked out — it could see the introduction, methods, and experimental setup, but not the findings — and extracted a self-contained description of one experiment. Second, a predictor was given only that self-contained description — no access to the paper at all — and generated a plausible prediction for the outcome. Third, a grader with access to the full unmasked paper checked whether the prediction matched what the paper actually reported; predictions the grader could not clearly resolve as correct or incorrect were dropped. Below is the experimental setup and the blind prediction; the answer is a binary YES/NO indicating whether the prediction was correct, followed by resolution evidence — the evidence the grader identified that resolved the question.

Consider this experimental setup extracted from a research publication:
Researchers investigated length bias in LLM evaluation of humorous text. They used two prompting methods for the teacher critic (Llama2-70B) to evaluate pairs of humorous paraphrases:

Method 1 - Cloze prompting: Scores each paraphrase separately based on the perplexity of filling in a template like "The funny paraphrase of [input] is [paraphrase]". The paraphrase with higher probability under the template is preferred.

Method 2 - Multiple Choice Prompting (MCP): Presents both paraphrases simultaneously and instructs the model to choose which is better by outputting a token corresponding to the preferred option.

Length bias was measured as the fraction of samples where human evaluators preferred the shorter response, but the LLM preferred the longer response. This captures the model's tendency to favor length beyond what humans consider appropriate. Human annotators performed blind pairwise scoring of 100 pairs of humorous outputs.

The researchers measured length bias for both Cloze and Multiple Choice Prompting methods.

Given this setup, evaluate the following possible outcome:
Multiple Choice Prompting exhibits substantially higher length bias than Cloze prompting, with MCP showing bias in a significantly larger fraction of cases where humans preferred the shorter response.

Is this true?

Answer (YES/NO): NO